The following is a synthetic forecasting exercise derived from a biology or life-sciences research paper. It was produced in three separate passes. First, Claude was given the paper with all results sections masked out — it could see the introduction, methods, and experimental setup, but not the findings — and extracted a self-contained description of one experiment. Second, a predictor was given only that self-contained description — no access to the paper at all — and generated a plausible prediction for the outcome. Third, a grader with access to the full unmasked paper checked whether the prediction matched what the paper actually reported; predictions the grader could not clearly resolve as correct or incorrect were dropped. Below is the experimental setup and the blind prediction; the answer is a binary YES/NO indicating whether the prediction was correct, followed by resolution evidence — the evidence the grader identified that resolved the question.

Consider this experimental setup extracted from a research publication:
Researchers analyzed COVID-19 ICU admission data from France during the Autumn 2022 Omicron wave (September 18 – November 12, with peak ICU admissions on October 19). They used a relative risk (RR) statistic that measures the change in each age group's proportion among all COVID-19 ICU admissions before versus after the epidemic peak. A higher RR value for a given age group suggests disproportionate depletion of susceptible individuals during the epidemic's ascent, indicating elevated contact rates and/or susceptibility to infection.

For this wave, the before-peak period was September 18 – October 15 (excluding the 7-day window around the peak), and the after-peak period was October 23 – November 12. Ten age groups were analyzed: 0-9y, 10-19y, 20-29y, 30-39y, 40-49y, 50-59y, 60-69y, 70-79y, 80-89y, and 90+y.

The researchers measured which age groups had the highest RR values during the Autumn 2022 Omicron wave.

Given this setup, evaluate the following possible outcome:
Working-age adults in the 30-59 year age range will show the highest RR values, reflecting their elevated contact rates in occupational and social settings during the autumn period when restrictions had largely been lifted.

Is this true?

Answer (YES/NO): NO